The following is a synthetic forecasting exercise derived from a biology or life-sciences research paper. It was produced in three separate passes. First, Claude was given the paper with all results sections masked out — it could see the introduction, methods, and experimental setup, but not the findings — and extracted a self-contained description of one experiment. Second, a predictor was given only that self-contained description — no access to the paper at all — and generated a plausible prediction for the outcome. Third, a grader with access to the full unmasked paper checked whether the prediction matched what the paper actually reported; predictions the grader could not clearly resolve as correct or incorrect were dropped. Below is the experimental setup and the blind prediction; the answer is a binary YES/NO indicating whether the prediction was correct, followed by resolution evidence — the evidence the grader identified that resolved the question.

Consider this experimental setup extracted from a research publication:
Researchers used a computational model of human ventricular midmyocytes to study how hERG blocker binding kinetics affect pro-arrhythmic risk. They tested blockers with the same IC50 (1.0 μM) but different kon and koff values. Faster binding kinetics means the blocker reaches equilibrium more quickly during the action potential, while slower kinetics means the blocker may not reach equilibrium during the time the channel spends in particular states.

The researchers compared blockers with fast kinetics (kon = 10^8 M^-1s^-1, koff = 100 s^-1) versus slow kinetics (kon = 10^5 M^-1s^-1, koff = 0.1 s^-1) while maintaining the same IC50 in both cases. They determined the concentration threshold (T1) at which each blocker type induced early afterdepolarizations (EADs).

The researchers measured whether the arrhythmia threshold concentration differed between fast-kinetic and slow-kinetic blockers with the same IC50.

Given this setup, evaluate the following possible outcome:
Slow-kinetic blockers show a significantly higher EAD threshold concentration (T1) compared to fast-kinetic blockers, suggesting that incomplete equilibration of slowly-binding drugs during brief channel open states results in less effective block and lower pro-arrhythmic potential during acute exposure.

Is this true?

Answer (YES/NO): YES